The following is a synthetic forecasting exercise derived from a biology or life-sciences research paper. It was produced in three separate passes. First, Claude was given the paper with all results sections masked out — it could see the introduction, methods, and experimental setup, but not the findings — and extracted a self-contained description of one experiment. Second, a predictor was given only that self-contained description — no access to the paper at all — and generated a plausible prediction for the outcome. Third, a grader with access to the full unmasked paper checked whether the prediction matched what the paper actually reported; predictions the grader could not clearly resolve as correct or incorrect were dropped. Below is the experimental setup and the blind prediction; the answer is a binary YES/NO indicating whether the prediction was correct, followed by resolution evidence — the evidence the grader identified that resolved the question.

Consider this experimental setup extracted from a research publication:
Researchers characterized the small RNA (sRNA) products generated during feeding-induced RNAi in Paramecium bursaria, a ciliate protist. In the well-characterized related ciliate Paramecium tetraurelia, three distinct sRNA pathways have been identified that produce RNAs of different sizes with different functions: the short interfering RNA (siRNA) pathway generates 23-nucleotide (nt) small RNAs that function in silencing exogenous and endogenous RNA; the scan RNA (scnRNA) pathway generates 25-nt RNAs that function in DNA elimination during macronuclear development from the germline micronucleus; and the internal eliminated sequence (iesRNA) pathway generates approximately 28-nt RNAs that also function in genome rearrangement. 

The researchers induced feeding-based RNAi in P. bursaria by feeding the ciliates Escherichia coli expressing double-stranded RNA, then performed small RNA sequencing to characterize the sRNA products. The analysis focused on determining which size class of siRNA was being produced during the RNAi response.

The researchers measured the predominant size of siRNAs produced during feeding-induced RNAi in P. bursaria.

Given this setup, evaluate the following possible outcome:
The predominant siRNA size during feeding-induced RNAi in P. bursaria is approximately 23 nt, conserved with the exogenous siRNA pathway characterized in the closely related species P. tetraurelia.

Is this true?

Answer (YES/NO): YES